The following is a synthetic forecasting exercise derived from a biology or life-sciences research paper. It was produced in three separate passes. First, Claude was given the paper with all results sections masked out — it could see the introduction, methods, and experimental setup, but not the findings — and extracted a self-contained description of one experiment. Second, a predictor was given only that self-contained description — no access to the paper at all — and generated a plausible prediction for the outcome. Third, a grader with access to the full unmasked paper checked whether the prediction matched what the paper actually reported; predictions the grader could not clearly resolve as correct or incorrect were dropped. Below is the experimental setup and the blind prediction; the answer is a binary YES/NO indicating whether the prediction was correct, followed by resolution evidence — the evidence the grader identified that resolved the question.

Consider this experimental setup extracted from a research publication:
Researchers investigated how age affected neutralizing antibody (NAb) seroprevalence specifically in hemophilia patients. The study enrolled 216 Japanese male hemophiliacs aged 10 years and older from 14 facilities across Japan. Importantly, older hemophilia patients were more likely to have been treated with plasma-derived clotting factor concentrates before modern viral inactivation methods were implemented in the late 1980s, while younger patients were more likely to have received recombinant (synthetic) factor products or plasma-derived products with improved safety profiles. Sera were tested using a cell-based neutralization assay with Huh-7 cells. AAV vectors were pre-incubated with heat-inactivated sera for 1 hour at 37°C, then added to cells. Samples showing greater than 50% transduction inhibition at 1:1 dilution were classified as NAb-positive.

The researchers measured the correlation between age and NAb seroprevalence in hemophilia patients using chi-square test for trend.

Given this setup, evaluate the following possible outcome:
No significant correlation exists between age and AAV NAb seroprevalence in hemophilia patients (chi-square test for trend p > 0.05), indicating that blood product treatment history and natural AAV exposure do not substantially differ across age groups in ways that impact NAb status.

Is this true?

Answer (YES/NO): NO